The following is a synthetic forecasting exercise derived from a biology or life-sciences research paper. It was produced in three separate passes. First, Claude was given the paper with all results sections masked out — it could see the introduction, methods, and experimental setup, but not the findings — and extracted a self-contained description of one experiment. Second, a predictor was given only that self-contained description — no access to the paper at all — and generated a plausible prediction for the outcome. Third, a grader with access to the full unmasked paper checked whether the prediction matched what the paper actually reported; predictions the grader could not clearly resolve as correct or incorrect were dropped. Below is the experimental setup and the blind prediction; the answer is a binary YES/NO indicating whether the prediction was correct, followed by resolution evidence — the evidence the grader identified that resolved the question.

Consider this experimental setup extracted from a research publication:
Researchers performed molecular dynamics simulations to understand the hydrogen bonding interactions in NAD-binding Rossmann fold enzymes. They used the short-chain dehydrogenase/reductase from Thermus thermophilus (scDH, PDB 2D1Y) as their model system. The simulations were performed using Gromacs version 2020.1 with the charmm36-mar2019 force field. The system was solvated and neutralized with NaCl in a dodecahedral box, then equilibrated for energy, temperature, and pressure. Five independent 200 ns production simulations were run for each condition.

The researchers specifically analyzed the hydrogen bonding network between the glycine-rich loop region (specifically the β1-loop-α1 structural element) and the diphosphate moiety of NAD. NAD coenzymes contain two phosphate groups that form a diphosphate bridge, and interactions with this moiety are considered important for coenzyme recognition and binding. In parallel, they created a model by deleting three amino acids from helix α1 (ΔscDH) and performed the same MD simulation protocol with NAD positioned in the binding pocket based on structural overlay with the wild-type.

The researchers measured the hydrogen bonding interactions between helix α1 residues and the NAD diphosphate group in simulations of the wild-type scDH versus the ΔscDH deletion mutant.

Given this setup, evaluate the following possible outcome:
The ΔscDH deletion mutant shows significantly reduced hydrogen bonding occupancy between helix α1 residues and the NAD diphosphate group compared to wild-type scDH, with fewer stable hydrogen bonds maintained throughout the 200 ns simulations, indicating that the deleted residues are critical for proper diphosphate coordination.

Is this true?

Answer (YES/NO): YES